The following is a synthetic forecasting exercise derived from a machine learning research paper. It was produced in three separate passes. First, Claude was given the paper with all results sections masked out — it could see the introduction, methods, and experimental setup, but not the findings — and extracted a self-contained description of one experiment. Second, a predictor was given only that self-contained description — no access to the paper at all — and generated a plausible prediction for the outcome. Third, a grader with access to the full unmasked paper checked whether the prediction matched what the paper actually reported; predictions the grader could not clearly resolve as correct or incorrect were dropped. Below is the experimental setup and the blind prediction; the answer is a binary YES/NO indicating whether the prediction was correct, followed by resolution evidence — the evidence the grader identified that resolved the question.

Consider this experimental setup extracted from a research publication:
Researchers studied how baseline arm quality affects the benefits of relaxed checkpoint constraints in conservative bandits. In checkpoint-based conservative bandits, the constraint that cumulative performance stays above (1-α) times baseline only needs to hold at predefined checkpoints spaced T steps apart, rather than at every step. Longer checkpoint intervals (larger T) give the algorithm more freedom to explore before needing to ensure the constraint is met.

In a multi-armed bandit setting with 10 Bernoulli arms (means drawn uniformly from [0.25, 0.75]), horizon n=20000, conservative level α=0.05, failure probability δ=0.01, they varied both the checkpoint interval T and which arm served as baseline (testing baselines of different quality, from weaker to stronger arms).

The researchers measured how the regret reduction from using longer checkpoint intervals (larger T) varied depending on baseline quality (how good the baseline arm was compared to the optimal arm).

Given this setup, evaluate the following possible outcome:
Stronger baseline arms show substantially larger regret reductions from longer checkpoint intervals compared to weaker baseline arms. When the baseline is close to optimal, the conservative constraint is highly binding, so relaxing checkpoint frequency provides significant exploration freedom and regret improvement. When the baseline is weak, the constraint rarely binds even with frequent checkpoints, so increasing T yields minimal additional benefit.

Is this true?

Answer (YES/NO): NO